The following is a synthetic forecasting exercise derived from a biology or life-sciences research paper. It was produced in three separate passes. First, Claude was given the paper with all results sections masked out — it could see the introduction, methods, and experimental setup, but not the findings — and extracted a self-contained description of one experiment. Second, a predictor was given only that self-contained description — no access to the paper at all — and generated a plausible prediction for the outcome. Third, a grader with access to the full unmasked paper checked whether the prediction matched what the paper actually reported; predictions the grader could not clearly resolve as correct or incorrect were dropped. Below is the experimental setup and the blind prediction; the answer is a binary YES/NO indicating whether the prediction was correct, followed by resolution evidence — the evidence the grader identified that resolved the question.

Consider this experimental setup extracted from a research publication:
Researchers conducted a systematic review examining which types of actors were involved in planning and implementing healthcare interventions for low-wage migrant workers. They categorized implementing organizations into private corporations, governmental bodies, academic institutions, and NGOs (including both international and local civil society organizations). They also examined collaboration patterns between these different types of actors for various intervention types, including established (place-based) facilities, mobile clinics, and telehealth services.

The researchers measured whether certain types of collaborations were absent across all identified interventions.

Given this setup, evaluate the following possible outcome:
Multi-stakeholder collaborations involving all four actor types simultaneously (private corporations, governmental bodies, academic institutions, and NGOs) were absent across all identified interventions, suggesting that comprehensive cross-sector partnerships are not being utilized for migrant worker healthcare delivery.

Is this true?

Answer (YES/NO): NO